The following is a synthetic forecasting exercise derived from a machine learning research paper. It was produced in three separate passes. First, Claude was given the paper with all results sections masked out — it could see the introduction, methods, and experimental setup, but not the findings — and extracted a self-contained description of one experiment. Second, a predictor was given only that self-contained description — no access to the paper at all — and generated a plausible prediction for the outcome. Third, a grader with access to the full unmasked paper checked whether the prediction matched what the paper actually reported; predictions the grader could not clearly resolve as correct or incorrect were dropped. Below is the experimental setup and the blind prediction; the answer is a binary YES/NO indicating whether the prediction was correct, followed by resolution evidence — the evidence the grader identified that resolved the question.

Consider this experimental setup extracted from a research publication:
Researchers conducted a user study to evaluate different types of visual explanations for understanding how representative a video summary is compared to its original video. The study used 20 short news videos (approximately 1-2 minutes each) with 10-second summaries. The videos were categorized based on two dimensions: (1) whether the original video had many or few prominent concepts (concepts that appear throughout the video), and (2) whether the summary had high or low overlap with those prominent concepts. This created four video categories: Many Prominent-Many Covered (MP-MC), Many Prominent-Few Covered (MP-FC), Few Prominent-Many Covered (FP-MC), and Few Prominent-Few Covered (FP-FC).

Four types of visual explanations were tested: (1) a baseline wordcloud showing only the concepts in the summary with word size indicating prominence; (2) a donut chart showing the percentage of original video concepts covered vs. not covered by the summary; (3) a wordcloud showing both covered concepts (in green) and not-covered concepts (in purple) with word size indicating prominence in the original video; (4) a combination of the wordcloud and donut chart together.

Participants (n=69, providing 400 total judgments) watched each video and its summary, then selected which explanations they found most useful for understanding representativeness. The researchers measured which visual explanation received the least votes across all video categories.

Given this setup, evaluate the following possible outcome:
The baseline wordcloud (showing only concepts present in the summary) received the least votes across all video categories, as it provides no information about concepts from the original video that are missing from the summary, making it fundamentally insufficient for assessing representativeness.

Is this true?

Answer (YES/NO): NO